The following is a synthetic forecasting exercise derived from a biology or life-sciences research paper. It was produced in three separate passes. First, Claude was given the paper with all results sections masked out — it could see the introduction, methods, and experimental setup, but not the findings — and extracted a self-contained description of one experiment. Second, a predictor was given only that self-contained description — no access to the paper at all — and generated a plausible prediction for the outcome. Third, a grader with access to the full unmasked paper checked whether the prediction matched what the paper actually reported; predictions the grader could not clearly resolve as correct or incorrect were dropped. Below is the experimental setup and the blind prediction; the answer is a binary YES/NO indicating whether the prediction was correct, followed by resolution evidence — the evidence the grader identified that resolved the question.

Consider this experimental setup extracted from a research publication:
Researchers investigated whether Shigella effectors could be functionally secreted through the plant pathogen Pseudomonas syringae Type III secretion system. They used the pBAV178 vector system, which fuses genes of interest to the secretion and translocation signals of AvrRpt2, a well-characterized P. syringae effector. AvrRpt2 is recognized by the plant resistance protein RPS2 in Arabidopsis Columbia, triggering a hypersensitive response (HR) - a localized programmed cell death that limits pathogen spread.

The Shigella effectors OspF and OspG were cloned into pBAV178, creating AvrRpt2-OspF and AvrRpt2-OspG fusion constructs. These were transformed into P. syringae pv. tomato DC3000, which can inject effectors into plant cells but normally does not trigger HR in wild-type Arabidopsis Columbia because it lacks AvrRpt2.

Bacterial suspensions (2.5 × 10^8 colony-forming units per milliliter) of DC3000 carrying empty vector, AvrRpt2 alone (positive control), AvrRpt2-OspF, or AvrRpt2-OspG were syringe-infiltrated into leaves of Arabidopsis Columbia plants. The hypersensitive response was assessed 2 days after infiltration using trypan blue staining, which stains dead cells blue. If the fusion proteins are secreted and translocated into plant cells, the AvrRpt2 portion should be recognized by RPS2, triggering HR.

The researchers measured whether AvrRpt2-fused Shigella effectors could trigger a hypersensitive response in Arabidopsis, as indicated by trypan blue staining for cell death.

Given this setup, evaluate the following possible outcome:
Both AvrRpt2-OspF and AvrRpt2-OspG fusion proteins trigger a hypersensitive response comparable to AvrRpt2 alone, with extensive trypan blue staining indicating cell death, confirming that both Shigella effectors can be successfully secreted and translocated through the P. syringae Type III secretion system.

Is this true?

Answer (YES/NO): YES